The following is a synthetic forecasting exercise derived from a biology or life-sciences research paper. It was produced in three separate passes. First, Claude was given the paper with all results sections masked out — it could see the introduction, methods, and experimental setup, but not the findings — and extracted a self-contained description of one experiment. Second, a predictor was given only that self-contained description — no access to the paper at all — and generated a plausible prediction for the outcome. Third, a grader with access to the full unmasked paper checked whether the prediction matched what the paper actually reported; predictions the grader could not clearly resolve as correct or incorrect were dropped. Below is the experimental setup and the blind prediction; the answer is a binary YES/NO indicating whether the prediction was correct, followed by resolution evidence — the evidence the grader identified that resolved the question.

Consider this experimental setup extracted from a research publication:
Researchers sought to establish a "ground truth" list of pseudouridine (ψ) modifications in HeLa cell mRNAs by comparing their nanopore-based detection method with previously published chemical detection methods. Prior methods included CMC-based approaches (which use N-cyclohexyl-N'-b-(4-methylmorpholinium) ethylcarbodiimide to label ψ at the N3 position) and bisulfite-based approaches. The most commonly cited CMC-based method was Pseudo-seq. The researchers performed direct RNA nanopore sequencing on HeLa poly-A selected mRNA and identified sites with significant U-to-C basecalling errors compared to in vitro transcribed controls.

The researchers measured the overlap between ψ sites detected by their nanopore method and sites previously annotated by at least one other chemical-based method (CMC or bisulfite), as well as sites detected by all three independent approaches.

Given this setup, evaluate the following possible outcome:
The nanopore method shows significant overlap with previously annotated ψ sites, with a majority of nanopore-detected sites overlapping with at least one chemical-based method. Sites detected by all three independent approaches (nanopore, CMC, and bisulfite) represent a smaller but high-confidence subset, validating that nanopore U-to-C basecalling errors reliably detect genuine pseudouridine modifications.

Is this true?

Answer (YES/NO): NO